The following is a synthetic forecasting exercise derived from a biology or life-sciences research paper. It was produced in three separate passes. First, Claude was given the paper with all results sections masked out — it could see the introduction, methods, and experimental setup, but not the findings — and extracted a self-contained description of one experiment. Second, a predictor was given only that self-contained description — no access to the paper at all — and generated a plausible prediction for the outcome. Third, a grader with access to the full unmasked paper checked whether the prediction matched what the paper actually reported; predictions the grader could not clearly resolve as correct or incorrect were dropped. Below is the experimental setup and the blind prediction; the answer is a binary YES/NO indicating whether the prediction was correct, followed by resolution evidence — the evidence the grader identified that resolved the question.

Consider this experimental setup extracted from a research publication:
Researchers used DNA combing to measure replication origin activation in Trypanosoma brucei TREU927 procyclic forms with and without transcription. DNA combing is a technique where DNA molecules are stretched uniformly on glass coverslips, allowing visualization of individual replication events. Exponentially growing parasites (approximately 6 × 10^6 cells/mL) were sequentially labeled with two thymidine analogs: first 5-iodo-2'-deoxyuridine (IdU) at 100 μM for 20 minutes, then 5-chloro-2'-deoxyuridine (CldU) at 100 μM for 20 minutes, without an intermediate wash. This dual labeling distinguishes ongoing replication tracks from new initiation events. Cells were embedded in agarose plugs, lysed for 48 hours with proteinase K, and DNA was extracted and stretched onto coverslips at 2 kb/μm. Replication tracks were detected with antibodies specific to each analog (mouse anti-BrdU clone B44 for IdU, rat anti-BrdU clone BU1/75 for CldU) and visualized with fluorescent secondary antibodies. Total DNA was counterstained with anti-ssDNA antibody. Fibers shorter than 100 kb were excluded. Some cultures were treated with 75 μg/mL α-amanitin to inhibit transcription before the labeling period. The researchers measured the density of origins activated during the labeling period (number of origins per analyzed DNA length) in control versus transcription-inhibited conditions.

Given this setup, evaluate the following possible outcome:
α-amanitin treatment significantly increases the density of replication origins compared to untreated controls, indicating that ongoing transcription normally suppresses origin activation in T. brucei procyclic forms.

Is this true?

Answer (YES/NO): NO